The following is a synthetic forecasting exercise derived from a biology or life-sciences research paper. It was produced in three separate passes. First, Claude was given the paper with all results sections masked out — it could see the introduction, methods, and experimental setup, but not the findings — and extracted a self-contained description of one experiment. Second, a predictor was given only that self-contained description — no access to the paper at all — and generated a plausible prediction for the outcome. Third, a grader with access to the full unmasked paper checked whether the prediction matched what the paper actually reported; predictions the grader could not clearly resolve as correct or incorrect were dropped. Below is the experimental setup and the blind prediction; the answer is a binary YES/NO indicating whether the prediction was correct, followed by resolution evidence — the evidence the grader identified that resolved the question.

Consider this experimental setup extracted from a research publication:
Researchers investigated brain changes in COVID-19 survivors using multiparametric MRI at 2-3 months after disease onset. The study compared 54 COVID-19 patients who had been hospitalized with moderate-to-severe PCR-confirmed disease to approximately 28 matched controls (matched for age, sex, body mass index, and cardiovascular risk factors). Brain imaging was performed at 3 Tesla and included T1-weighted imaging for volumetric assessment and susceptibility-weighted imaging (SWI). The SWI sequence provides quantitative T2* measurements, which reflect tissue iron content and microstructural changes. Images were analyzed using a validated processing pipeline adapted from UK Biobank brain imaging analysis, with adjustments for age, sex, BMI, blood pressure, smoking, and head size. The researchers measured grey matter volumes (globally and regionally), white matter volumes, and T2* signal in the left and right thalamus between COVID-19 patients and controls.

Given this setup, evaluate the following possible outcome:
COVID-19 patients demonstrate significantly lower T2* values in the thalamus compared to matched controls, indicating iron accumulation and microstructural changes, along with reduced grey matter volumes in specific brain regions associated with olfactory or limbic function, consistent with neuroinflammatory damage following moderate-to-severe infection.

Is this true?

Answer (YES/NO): NO